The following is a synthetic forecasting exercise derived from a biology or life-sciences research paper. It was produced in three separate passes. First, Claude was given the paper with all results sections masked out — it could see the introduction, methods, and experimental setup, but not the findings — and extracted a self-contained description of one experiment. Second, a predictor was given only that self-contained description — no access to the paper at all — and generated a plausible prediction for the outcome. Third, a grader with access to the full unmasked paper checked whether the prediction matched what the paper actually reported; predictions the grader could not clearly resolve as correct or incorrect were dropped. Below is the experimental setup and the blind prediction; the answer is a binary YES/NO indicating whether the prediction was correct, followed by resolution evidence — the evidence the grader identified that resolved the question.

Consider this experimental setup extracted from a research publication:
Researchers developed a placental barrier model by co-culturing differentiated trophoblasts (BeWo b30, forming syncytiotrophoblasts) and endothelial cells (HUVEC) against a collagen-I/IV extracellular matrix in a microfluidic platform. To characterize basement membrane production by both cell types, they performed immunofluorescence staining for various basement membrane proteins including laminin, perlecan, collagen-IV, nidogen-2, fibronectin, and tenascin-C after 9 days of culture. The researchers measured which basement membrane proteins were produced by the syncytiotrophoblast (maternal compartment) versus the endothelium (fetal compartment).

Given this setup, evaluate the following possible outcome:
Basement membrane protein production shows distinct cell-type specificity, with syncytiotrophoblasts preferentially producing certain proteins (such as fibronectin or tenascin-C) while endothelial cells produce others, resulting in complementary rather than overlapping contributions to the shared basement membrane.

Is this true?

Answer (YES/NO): NO